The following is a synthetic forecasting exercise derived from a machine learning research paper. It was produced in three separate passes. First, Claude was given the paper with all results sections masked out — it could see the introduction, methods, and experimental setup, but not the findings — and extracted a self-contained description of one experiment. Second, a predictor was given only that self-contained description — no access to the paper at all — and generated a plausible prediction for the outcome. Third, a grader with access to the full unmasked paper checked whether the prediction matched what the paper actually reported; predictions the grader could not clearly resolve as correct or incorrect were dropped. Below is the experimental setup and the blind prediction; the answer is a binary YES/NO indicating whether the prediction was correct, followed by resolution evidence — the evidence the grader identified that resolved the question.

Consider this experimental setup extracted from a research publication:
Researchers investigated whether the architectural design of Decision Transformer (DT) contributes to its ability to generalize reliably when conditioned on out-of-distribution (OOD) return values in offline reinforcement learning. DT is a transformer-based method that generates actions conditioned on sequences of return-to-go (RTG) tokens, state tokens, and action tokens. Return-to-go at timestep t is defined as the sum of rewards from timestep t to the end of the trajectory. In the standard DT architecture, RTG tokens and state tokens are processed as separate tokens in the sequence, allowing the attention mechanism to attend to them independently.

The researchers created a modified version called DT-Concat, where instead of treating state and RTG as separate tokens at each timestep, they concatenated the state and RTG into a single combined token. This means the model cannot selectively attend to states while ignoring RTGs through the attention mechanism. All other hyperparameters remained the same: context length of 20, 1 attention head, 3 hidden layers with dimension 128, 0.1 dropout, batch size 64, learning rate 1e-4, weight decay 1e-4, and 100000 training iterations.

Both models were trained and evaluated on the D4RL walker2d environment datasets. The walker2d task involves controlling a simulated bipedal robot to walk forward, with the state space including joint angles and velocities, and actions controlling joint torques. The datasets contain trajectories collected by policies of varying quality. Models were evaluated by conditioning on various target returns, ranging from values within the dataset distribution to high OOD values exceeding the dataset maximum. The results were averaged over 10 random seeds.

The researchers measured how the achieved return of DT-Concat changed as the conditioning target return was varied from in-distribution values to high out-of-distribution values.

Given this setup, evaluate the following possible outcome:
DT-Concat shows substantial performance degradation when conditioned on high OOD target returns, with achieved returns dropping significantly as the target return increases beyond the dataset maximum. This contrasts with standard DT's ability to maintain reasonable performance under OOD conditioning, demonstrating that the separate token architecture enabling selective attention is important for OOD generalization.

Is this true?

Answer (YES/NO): YES